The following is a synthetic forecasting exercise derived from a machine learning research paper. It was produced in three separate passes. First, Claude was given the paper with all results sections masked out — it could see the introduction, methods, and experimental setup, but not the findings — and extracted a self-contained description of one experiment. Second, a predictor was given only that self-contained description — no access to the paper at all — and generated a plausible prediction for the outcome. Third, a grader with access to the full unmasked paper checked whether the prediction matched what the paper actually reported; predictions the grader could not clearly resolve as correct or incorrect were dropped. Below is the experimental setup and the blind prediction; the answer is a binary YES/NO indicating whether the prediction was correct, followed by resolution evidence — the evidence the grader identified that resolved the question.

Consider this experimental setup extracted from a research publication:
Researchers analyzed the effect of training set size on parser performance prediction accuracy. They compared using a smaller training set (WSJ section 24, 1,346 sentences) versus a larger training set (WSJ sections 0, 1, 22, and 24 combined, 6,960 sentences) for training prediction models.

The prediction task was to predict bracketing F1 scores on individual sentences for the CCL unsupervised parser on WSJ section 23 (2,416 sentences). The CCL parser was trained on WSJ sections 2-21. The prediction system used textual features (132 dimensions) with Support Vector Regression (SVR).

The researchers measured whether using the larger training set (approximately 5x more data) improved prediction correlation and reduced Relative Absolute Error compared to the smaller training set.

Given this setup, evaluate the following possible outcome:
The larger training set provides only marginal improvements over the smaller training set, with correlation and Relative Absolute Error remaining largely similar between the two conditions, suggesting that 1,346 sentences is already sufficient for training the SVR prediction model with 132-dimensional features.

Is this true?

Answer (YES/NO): YES